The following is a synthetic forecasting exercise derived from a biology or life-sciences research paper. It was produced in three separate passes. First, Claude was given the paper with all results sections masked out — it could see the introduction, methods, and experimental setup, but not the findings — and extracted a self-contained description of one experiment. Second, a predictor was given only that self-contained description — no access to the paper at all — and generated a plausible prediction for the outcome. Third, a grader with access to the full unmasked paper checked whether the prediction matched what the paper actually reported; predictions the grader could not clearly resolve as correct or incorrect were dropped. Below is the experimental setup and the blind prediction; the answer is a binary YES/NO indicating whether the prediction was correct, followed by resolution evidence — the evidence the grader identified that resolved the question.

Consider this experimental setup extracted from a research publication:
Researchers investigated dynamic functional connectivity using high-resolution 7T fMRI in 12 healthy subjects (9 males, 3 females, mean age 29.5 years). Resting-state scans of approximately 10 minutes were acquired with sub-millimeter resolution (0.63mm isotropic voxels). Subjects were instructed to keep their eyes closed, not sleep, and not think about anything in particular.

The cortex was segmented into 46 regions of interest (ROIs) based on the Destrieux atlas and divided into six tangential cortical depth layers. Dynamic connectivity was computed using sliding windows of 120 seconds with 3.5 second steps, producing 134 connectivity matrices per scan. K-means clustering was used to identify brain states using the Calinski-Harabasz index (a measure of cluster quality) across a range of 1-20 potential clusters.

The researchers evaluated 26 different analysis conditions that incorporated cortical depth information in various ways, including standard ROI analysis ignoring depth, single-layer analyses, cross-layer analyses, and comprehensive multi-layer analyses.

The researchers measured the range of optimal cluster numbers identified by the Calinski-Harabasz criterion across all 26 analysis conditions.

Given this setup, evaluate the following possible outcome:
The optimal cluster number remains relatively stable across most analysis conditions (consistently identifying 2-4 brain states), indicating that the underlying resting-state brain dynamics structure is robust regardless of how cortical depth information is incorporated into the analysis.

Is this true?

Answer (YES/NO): YES